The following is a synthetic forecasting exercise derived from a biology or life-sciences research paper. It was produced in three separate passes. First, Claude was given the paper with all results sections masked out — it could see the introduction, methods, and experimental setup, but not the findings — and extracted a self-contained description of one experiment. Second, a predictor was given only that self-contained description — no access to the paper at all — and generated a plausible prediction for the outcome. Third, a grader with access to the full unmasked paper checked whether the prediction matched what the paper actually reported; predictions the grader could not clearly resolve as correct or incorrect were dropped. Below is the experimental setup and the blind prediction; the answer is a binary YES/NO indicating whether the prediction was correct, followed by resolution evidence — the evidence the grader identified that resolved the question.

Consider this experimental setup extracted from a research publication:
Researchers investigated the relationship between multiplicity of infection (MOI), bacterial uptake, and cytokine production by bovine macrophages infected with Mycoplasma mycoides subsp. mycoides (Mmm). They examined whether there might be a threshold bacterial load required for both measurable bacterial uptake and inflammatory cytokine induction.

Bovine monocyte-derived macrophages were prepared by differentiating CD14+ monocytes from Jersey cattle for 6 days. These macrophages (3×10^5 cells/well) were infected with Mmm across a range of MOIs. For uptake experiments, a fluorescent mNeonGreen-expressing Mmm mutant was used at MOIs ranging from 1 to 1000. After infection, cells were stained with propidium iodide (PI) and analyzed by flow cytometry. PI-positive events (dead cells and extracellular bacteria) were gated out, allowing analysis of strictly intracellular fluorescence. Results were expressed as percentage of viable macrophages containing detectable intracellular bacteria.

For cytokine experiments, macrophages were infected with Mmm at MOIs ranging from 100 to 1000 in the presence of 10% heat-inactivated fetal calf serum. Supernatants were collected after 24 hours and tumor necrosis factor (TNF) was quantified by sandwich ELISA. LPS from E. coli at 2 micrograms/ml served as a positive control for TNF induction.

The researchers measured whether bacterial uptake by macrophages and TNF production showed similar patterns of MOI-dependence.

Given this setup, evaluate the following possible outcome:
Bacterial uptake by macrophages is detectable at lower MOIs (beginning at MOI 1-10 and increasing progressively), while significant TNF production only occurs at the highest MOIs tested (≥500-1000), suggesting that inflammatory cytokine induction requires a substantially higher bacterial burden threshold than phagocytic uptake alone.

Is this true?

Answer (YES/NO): NO